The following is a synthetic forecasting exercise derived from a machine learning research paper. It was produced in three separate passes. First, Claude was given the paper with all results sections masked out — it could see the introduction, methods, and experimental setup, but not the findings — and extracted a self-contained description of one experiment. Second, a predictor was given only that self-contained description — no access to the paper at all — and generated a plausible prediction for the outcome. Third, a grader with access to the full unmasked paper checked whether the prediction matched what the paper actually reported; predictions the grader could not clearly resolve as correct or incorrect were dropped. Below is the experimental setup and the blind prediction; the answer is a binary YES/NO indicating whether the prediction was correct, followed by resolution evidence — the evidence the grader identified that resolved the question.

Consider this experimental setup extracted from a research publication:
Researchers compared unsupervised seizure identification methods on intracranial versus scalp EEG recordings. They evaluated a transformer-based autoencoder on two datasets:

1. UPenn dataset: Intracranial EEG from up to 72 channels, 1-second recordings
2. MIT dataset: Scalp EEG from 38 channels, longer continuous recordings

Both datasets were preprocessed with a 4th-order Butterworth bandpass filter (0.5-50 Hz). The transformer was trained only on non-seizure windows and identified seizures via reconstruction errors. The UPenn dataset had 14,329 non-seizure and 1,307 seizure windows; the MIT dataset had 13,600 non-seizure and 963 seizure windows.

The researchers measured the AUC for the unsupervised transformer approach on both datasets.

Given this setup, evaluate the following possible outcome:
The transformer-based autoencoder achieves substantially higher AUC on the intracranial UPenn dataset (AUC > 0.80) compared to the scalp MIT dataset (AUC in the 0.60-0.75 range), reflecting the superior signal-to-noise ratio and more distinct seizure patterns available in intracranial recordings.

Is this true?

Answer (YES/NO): NO